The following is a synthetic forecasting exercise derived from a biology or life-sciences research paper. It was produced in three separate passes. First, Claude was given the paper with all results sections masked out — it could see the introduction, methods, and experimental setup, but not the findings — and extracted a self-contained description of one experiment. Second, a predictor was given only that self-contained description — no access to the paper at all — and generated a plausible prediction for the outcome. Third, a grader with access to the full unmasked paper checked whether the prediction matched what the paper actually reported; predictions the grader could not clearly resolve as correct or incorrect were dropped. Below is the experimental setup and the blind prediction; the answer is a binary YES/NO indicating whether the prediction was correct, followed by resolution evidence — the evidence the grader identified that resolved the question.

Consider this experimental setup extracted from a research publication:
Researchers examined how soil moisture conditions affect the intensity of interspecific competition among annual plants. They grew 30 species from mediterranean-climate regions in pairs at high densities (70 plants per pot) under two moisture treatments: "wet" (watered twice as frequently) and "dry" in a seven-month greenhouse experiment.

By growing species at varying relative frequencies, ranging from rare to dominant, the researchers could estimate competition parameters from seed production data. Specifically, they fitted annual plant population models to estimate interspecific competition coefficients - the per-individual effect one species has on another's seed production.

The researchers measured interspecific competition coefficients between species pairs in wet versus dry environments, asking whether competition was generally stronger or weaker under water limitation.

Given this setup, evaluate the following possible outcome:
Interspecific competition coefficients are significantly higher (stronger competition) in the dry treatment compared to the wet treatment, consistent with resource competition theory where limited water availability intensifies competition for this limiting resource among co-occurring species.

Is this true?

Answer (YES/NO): NO